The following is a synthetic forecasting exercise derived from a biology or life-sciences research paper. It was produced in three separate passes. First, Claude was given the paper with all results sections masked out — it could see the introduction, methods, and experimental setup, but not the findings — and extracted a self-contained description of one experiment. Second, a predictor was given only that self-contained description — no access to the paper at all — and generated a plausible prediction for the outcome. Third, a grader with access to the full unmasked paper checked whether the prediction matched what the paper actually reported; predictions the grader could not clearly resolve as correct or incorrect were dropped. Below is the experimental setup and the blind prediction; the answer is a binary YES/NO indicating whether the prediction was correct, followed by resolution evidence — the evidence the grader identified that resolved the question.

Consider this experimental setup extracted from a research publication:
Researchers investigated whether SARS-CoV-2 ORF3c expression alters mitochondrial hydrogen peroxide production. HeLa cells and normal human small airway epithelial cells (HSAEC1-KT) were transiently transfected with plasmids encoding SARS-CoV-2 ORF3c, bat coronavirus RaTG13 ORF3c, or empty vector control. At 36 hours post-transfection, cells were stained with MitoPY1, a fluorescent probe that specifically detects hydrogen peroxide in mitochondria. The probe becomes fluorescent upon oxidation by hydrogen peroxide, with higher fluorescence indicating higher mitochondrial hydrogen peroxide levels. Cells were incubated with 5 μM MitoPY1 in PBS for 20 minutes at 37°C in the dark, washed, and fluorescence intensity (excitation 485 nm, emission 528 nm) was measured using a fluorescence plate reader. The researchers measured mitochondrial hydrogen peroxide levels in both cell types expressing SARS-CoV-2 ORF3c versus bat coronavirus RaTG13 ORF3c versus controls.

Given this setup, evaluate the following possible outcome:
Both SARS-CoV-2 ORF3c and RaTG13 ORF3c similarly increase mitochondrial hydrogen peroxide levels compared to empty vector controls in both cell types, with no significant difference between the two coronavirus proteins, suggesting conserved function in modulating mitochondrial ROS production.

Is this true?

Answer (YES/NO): NO